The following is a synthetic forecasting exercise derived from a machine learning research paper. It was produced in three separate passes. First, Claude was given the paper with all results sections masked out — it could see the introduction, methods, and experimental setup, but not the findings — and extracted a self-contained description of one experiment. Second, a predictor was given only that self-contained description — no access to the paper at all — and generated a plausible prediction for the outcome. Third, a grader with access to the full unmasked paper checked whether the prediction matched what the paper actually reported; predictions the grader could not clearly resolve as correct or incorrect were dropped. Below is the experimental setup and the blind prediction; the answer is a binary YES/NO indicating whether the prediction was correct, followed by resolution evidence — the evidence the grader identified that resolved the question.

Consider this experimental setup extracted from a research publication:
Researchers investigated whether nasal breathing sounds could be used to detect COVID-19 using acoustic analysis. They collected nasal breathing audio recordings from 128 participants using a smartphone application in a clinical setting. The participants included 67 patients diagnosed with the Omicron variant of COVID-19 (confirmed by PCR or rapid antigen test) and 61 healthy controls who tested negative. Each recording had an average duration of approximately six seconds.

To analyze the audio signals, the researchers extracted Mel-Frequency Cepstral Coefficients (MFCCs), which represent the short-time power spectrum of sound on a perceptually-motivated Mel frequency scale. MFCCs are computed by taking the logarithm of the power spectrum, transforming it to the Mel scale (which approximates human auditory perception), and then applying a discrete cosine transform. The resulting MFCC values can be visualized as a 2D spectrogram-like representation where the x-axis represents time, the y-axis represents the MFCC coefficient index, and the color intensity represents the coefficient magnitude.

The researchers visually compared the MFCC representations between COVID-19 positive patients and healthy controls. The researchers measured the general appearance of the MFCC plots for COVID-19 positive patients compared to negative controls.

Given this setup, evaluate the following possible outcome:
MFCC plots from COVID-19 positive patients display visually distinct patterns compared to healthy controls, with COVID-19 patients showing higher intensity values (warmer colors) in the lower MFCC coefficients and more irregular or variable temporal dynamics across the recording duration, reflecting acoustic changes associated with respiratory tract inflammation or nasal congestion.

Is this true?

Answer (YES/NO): NO